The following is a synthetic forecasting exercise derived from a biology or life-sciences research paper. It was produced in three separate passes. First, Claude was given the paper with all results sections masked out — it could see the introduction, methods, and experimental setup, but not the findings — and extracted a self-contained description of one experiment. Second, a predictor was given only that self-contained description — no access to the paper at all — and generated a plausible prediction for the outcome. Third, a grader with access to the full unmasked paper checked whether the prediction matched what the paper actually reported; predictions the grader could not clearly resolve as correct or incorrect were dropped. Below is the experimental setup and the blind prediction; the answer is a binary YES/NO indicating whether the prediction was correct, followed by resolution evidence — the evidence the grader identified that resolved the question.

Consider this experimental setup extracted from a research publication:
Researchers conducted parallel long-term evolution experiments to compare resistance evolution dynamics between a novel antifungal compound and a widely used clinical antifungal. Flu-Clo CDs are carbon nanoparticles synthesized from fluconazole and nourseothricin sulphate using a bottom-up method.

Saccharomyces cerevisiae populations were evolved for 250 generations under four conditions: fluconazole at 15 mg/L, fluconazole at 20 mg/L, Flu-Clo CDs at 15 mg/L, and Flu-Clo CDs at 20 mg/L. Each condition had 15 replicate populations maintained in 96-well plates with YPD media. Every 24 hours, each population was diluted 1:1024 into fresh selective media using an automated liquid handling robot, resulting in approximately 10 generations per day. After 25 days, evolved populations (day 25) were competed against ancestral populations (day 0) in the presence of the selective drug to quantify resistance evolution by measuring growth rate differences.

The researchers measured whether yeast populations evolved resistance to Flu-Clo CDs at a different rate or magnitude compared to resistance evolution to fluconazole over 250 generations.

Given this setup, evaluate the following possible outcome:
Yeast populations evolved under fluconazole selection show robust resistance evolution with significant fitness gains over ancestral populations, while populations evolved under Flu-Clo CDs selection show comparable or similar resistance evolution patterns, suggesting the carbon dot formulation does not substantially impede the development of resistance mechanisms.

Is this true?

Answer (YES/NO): YES